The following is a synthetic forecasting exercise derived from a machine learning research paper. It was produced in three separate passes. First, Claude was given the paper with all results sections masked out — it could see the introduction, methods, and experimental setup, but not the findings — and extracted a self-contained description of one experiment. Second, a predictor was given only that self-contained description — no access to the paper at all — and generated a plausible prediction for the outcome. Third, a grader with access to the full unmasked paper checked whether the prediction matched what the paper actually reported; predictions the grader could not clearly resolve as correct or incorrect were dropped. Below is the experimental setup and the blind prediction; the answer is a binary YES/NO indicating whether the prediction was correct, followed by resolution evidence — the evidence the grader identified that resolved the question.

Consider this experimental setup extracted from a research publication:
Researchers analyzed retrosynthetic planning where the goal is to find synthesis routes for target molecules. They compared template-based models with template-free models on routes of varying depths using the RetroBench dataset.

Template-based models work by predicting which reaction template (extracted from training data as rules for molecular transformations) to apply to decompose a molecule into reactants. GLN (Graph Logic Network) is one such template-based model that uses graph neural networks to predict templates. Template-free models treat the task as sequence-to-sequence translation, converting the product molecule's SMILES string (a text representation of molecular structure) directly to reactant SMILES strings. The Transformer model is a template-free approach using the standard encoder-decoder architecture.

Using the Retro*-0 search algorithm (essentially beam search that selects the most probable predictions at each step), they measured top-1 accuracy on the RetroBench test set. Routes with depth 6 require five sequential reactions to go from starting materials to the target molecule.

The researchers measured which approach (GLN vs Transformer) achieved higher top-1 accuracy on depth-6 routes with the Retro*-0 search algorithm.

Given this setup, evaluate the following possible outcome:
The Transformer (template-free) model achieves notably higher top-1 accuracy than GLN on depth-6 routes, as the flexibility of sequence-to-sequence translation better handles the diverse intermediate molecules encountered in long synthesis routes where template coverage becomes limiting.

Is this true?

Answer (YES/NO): NO